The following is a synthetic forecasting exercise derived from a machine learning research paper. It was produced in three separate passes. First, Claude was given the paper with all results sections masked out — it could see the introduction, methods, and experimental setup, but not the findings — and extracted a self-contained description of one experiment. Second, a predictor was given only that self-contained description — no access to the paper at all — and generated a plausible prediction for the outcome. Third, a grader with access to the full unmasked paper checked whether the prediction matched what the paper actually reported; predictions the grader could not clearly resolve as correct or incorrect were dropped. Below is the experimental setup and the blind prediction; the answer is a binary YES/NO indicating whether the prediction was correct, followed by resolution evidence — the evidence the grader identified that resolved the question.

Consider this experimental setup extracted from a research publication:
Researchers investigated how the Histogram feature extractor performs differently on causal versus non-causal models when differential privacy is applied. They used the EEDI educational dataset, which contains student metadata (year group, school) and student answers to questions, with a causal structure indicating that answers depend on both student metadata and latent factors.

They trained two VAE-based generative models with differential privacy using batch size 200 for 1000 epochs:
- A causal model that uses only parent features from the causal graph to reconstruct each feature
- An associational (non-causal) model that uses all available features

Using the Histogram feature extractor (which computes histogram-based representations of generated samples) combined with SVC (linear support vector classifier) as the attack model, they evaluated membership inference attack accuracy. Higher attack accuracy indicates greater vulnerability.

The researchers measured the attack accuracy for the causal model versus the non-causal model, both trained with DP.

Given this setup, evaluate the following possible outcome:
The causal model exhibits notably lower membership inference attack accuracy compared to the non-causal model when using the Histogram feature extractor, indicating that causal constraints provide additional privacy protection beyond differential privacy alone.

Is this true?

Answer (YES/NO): NO